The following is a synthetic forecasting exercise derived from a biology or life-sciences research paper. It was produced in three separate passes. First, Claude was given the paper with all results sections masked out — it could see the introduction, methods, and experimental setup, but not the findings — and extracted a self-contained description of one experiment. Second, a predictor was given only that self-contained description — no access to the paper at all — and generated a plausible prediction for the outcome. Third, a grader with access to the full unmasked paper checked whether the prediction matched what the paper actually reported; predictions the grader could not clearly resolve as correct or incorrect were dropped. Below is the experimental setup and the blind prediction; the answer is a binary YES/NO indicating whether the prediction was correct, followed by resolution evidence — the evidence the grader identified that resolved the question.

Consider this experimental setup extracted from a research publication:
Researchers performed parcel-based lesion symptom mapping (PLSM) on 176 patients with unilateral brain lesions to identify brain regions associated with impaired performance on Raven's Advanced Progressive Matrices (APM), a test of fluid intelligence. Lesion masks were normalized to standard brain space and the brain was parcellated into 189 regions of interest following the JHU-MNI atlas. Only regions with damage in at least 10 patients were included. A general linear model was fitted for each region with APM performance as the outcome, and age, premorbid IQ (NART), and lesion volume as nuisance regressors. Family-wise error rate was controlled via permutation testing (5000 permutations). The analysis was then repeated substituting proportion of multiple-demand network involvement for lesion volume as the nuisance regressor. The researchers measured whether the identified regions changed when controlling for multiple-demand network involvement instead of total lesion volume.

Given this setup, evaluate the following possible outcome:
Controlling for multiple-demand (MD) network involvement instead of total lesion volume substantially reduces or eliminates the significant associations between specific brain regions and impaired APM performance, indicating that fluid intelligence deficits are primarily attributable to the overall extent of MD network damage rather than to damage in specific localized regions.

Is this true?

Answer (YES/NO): NO